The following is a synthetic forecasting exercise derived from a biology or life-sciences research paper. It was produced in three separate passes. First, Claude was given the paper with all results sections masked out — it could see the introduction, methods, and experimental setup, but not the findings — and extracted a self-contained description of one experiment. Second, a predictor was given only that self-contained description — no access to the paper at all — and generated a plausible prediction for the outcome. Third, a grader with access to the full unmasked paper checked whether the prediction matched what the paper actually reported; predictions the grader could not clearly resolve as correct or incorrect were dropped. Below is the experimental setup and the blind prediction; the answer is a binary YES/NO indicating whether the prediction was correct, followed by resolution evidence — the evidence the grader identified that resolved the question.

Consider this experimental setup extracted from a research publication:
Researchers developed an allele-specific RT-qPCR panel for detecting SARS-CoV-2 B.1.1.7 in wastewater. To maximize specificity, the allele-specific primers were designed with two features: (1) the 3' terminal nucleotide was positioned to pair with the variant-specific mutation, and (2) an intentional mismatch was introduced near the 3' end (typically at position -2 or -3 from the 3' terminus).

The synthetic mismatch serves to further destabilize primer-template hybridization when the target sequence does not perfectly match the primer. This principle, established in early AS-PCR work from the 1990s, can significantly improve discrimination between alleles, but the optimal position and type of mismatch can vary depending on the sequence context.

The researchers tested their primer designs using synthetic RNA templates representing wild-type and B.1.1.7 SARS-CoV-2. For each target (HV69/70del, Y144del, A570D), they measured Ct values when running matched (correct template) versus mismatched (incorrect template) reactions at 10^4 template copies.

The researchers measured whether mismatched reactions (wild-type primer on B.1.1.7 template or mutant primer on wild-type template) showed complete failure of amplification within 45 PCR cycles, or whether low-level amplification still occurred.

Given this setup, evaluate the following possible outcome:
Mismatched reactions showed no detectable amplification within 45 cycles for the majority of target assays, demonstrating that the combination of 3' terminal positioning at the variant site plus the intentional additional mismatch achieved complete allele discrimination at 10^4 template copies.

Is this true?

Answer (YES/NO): NO